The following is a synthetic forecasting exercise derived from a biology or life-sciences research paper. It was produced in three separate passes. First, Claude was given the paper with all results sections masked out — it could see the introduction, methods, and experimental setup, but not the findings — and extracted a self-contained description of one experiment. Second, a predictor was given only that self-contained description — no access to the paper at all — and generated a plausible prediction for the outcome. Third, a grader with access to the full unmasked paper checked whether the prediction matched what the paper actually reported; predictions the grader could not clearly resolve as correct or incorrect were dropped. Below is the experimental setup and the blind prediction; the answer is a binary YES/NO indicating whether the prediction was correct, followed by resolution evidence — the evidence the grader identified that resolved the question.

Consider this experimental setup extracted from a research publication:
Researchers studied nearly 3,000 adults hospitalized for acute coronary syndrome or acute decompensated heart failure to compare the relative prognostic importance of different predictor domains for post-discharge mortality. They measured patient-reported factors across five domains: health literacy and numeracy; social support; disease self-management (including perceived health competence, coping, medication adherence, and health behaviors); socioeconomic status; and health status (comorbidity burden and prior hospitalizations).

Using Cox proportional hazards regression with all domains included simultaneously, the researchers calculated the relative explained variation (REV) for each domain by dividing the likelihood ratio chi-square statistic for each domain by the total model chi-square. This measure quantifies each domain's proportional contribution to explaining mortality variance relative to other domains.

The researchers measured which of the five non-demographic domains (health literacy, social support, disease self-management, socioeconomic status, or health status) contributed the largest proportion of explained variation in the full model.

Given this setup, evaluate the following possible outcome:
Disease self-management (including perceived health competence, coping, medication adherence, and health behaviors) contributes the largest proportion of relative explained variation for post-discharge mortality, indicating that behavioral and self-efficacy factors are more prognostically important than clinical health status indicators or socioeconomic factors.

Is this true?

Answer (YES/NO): NO